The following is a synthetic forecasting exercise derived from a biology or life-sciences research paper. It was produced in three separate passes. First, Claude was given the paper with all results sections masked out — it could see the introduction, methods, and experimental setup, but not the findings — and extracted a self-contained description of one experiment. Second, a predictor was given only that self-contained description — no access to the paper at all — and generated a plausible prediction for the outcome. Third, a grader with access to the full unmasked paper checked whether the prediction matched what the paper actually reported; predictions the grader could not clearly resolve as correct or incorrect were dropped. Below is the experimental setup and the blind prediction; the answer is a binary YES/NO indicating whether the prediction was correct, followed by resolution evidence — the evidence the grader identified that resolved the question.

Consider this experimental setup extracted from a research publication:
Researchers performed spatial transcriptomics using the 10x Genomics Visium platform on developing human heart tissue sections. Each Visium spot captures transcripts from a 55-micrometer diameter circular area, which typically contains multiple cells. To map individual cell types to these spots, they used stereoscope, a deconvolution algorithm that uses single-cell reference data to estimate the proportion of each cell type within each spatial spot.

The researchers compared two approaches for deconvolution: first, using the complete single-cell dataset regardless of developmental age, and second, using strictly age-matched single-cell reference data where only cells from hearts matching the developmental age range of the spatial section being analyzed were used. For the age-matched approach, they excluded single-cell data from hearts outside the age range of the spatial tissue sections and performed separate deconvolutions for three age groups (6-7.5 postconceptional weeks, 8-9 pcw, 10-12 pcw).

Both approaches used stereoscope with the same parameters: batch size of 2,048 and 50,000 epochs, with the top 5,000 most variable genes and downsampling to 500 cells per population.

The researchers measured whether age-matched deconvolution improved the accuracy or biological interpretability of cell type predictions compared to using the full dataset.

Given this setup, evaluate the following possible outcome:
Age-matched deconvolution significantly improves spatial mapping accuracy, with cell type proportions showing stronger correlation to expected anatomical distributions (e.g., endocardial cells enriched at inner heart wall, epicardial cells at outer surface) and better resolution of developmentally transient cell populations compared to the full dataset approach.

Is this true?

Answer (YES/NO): NO